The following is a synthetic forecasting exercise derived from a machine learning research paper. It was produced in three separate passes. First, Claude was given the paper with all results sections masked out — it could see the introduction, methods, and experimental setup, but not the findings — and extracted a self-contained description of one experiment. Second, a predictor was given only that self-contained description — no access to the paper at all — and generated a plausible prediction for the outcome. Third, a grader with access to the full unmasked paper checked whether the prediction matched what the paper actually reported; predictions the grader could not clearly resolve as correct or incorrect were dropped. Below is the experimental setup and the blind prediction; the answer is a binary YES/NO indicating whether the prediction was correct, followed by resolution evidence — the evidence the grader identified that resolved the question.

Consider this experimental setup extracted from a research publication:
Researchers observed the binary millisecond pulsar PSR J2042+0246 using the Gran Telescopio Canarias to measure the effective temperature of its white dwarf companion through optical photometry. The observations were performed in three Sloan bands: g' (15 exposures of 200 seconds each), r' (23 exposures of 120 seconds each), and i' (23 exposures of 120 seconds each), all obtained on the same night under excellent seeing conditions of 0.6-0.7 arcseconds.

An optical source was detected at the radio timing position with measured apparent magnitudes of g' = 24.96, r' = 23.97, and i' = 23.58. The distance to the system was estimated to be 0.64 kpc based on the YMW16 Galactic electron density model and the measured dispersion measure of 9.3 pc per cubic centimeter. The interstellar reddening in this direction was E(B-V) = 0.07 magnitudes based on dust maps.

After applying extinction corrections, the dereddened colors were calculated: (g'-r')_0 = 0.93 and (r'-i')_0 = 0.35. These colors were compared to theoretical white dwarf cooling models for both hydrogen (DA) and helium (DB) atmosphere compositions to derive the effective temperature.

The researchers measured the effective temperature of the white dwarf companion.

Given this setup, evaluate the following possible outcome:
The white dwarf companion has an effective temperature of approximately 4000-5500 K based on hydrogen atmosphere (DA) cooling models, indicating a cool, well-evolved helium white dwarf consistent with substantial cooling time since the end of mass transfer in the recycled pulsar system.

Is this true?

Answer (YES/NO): YES